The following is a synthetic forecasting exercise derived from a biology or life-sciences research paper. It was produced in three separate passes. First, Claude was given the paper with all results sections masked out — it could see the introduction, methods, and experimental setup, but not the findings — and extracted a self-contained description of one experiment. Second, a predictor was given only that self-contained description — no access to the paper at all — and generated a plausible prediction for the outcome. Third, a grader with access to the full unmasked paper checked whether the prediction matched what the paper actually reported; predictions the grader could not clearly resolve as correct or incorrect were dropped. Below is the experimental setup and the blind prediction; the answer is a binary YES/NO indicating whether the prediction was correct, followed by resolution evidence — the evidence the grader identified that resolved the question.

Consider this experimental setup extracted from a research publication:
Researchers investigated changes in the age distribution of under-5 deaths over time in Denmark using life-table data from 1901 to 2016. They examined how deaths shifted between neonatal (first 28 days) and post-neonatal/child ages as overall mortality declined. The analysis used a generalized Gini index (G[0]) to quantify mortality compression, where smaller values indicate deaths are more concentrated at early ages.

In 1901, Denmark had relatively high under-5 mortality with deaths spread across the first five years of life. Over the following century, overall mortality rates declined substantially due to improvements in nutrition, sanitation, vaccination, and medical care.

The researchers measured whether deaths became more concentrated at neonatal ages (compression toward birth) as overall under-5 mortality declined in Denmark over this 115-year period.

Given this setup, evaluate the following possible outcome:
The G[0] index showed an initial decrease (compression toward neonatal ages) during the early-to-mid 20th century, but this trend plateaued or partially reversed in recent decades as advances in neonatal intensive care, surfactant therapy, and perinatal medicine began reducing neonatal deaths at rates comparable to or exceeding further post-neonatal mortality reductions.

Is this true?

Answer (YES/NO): NO